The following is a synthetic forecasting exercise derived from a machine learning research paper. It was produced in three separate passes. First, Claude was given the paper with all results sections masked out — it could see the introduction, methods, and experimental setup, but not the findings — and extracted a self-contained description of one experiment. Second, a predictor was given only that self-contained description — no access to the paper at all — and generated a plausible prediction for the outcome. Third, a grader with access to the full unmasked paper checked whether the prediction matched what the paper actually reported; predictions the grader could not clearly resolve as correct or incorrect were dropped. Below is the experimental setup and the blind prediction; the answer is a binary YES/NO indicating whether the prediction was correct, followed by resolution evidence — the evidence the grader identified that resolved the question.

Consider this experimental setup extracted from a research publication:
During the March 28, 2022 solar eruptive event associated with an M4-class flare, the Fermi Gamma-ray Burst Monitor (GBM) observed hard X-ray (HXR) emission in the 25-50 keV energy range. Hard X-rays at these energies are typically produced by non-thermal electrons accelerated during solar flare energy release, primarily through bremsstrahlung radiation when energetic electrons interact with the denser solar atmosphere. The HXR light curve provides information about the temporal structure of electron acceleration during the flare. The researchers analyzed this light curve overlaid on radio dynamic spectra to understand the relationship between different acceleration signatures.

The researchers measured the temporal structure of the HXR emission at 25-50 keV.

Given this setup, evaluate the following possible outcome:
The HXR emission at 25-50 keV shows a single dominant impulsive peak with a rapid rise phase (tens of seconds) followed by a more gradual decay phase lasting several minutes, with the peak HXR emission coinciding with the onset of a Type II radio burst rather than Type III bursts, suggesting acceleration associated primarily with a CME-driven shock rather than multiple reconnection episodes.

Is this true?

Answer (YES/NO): NO